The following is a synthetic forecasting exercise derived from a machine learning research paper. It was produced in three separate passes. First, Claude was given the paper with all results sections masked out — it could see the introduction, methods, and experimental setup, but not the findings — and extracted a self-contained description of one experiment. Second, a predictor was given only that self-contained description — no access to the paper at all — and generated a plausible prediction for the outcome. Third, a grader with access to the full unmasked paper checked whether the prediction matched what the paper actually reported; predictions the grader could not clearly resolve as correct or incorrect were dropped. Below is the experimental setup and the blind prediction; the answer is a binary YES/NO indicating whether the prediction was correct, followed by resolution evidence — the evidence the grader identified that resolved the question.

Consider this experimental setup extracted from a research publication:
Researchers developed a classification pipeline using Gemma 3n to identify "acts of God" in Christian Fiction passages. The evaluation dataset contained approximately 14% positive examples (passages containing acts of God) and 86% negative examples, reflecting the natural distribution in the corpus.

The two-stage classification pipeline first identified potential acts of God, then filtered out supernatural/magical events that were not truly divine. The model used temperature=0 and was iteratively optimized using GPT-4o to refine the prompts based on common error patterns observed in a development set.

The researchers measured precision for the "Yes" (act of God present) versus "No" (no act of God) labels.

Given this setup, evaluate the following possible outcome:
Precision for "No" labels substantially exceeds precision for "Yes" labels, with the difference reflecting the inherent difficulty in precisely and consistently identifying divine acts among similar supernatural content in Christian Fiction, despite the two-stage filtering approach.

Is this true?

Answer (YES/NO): YES